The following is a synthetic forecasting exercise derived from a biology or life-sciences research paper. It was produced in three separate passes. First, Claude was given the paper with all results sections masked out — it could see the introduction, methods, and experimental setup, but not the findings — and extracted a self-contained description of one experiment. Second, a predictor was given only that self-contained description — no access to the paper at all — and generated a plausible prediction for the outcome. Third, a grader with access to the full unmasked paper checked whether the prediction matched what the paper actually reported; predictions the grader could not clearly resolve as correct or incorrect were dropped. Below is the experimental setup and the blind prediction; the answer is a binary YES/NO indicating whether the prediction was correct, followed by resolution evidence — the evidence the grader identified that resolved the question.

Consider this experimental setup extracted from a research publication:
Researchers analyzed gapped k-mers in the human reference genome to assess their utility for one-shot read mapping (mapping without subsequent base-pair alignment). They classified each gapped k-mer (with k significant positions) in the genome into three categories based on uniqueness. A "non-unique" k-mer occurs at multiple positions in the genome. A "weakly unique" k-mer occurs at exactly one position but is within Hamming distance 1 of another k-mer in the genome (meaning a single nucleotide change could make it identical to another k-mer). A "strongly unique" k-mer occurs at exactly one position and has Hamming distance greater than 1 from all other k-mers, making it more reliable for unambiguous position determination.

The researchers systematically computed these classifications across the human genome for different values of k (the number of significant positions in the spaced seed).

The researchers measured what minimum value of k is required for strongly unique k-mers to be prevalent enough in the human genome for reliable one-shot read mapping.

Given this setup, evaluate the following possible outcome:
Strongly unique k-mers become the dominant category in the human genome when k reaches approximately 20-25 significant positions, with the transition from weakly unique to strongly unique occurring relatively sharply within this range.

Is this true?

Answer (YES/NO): YES